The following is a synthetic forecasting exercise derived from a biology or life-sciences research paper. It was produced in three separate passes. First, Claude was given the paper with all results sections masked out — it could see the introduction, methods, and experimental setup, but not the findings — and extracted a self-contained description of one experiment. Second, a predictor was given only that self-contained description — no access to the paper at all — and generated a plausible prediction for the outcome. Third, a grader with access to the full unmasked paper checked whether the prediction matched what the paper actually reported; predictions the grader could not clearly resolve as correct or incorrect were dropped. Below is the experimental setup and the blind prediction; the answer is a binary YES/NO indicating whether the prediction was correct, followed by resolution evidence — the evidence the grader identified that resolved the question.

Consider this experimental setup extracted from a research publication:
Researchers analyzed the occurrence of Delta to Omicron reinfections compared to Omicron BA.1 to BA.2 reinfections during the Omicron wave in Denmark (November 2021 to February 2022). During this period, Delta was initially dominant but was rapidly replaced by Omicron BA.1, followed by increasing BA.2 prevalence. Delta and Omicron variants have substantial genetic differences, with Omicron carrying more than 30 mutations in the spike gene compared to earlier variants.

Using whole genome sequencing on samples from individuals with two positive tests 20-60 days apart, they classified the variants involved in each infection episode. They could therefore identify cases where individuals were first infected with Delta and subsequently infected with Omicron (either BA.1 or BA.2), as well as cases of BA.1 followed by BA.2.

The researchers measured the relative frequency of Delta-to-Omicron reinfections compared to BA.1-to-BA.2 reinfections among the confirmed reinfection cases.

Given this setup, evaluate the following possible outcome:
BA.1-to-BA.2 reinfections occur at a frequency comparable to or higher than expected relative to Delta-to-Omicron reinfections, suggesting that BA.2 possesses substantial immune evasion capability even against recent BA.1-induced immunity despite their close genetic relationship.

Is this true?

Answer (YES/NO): NO